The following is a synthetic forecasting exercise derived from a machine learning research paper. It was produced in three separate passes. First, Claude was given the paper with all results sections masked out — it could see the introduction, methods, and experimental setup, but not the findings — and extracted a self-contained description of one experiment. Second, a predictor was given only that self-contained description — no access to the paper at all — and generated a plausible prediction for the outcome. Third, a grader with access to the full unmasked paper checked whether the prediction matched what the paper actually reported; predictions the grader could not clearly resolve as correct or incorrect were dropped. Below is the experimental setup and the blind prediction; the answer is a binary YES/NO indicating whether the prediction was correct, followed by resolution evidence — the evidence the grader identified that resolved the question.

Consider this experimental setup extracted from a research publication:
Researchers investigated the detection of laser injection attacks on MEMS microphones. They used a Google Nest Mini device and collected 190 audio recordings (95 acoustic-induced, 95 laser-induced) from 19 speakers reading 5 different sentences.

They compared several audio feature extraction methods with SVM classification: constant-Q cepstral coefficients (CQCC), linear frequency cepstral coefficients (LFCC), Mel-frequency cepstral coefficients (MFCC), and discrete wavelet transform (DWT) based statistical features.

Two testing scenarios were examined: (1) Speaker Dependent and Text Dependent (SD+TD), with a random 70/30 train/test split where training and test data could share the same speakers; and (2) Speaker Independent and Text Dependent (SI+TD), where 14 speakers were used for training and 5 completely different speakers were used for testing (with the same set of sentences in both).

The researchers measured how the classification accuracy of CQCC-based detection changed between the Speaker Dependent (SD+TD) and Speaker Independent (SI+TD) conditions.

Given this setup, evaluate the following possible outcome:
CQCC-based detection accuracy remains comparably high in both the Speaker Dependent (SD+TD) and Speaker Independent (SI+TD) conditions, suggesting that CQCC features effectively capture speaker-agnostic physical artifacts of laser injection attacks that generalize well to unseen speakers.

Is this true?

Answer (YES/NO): YES